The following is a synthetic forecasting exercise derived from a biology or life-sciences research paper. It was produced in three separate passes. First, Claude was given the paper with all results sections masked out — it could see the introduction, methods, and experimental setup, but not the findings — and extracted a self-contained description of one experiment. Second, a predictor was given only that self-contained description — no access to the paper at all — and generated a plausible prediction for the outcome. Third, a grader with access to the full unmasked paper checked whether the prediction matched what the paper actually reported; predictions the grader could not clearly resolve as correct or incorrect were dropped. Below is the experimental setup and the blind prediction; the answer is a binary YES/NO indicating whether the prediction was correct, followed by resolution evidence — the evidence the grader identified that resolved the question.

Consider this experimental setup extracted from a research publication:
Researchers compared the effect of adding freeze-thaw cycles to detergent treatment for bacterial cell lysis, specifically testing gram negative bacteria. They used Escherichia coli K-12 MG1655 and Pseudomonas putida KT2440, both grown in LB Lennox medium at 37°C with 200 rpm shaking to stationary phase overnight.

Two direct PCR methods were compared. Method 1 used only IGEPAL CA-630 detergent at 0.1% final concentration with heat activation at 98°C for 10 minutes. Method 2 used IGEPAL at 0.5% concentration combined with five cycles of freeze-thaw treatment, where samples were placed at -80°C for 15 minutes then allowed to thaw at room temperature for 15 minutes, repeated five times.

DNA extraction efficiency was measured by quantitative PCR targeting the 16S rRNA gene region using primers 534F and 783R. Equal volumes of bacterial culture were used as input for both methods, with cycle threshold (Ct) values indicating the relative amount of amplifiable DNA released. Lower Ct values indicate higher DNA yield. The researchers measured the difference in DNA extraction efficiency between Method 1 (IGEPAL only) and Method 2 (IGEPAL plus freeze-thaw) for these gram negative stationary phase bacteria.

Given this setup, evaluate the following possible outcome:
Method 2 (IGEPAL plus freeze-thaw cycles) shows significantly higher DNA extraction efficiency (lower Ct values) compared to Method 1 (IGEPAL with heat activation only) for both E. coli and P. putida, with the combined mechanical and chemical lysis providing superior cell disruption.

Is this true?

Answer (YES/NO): NO